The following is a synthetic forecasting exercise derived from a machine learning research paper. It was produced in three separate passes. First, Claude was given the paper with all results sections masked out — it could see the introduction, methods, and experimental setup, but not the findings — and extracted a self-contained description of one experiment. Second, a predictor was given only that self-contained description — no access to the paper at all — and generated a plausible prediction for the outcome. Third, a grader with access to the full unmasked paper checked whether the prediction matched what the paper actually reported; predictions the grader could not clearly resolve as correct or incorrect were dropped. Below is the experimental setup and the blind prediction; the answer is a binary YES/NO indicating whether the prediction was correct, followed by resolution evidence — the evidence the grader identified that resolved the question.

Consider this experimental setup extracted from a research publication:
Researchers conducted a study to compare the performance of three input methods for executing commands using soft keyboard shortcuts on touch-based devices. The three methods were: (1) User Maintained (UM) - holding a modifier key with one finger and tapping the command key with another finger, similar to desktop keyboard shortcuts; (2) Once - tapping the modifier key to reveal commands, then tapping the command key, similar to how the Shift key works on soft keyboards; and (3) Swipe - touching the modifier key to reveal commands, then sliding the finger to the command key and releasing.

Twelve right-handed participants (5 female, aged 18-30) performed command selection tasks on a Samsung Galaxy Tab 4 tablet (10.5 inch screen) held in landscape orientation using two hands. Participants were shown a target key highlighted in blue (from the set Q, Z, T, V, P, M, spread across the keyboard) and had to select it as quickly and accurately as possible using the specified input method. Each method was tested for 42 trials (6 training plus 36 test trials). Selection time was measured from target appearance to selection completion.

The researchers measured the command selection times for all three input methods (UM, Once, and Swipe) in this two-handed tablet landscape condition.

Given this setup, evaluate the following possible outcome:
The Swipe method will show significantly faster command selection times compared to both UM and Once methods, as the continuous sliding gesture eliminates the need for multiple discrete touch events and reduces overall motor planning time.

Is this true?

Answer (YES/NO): NO